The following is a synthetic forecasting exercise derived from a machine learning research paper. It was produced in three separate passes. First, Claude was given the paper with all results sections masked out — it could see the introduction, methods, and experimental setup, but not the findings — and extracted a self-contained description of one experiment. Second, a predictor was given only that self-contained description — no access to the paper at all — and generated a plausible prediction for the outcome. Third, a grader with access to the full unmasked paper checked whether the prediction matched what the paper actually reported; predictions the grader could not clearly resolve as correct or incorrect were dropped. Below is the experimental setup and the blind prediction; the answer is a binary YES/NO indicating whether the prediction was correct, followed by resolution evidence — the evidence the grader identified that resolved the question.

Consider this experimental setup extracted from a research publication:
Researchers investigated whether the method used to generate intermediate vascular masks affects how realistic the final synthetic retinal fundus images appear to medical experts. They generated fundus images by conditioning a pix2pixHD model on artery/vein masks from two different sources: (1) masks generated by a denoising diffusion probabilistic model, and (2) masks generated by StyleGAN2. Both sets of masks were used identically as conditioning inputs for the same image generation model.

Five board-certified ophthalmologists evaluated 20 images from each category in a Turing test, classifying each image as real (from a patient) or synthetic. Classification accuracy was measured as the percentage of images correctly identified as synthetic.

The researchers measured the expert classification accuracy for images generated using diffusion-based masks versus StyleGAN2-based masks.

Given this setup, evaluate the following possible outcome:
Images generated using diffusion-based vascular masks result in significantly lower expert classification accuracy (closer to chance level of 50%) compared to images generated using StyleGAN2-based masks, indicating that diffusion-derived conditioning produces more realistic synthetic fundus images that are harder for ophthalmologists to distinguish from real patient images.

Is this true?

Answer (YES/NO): NO